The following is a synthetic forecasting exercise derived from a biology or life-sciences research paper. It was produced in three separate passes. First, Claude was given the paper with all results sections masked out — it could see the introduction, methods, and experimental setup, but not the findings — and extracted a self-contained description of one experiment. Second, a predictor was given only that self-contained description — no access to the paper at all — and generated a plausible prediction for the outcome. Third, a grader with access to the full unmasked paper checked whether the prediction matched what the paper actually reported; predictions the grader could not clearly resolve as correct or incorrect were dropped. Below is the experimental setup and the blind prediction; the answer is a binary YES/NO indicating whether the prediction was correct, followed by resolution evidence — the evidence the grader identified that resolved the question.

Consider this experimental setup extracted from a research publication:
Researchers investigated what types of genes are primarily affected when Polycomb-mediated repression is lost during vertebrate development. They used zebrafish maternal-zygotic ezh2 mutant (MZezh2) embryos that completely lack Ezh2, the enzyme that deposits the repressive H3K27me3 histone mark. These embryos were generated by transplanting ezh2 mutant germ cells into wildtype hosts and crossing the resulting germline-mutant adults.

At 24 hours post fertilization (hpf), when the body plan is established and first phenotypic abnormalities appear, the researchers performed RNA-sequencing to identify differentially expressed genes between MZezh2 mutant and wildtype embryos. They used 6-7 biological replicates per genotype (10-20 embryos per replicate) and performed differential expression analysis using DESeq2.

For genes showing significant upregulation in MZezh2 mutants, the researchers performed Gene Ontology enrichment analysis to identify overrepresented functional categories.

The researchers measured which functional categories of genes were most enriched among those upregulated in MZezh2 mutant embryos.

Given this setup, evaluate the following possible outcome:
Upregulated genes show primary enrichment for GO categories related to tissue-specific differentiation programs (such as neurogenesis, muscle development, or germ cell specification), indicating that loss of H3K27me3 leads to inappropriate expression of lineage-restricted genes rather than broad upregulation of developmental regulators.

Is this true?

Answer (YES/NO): NO